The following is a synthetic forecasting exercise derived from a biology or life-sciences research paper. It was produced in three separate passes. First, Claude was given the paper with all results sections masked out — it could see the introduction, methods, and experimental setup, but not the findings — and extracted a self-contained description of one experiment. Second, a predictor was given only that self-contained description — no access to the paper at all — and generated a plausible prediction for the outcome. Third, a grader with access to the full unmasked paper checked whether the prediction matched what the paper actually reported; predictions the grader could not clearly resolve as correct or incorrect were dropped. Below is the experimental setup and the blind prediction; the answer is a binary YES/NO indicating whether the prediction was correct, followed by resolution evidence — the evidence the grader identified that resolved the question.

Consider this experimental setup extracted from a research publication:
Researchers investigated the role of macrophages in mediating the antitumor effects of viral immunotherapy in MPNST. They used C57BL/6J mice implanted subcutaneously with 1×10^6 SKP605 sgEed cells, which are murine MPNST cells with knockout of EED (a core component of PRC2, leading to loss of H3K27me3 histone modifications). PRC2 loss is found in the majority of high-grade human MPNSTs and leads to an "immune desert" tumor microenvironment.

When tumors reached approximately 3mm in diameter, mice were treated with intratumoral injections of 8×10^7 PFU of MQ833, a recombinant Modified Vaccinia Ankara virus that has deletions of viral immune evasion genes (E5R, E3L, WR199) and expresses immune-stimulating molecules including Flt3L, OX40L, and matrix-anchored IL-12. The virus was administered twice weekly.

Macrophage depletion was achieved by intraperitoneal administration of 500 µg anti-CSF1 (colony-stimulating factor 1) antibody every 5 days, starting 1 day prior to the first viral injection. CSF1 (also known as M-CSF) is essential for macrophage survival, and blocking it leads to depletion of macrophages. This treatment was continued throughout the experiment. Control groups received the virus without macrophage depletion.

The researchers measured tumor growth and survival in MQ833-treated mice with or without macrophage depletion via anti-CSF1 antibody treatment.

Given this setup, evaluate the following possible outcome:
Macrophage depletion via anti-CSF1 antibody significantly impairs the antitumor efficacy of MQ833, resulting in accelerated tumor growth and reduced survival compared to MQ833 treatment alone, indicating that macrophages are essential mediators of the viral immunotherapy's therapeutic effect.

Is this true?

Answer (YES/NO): NO